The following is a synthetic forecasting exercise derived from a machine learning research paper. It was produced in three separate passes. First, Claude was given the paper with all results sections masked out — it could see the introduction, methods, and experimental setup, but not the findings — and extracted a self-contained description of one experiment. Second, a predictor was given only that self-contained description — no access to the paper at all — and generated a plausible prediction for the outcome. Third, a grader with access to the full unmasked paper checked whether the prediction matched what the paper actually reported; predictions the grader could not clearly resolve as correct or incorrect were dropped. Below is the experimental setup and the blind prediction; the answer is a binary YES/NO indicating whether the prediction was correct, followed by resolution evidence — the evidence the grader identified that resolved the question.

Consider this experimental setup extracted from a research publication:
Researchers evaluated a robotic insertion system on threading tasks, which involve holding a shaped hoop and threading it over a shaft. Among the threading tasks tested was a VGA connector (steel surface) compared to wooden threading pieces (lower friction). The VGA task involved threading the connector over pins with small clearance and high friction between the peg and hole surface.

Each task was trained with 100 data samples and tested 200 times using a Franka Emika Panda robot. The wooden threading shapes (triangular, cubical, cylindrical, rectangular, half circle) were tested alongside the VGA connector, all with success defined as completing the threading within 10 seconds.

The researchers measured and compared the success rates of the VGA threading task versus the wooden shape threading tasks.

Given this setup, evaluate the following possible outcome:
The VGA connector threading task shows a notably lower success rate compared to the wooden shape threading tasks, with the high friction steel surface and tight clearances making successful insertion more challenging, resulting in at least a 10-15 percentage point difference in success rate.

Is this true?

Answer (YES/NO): YES